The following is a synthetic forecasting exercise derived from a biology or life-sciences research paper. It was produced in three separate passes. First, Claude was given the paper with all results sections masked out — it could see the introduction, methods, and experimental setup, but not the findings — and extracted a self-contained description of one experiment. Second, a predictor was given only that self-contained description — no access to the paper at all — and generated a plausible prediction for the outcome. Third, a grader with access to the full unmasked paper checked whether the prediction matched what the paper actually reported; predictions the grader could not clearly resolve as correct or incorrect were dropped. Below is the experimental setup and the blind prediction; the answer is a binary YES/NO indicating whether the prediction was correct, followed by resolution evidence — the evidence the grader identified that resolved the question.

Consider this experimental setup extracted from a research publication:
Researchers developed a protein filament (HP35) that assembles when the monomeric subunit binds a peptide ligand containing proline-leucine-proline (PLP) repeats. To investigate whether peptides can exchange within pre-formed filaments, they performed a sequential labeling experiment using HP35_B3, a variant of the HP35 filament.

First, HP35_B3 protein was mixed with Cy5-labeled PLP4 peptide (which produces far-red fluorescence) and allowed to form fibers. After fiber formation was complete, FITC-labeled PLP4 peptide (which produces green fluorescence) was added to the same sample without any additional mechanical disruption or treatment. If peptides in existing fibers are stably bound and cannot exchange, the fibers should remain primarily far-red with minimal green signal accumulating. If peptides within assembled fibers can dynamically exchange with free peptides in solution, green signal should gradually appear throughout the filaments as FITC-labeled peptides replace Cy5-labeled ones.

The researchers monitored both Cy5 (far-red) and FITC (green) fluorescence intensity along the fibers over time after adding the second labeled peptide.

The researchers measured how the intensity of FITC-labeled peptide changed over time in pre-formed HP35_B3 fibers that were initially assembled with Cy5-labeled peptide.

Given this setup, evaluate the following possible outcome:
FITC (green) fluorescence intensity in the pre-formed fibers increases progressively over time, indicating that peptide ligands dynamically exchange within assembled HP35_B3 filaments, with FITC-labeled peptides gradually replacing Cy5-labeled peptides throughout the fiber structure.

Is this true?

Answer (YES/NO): YES